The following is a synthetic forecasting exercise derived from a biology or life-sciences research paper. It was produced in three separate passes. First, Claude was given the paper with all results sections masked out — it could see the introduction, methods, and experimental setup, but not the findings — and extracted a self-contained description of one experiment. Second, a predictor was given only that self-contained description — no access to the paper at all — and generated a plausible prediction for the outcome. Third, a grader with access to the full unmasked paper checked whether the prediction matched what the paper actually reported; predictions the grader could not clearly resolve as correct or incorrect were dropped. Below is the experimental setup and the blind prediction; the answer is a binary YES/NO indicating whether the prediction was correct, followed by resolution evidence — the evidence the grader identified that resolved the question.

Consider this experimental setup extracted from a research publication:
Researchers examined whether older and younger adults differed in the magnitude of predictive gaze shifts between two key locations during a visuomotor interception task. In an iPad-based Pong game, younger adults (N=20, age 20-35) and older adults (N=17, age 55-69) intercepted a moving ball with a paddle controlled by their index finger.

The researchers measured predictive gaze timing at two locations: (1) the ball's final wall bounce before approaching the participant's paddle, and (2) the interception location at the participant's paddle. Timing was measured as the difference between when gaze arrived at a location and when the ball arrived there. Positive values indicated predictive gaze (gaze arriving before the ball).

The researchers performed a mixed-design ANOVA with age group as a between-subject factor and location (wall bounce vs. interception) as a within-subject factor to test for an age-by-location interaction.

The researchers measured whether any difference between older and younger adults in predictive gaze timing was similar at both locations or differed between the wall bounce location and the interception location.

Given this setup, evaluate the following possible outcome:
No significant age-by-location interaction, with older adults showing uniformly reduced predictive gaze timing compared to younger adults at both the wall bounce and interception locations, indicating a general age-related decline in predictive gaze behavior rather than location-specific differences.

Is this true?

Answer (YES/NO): NO